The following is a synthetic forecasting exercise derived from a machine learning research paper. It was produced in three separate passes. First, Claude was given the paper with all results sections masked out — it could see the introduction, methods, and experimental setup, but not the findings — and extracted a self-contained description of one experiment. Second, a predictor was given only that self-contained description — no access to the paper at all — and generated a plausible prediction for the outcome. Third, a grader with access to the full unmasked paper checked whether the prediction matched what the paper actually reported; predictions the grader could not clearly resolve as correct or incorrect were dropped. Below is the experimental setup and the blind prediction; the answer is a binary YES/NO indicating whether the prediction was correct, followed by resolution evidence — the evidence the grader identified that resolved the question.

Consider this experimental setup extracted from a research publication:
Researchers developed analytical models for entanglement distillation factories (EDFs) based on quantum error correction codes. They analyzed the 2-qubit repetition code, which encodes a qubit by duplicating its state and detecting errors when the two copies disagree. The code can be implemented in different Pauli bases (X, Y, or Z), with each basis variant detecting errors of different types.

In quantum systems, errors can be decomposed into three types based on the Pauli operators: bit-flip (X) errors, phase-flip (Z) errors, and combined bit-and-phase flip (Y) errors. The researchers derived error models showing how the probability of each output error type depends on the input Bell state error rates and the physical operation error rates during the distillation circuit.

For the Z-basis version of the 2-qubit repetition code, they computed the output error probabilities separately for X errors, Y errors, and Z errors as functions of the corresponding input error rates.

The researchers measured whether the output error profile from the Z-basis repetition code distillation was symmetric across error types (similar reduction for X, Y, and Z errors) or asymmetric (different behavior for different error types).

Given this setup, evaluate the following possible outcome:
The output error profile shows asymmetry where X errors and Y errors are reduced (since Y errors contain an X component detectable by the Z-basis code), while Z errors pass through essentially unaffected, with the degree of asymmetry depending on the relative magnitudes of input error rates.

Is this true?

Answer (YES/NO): NO